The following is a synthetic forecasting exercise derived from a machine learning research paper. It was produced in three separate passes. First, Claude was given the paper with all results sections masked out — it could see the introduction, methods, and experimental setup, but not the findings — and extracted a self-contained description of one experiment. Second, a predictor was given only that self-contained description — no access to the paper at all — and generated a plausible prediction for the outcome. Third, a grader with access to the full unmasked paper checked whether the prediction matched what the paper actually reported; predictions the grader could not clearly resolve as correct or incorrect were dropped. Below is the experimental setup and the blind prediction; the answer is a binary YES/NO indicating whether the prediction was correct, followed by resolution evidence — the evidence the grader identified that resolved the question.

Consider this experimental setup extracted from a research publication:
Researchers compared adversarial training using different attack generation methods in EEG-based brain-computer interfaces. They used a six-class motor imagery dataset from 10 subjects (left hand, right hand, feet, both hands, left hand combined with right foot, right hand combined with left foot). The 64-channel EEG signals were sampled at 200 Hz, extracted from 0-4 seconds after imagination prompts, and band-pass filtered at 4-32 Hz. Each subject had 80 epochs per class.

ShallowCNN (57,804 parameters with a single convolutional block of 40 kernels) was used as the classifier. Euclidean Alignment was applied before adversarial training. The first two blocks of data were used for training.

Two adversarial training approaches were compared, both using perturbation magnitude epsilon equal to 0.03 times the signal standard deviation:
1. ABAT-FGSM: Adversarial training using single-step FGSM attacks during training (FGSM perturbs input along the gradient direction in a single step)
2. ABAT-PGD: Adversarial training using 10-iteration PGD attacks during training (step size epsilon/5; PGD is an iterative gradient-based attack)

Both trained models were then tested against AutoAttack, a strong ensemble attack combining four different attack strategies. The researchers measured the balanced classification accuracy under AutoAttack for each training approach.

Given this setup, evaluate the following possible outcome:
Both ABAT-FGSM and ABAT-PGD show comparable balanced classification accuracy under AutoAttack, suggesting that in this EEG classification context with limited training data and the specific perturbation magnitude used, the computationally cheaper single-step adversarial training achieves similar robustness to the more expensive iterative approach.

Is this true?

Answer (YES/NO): YES